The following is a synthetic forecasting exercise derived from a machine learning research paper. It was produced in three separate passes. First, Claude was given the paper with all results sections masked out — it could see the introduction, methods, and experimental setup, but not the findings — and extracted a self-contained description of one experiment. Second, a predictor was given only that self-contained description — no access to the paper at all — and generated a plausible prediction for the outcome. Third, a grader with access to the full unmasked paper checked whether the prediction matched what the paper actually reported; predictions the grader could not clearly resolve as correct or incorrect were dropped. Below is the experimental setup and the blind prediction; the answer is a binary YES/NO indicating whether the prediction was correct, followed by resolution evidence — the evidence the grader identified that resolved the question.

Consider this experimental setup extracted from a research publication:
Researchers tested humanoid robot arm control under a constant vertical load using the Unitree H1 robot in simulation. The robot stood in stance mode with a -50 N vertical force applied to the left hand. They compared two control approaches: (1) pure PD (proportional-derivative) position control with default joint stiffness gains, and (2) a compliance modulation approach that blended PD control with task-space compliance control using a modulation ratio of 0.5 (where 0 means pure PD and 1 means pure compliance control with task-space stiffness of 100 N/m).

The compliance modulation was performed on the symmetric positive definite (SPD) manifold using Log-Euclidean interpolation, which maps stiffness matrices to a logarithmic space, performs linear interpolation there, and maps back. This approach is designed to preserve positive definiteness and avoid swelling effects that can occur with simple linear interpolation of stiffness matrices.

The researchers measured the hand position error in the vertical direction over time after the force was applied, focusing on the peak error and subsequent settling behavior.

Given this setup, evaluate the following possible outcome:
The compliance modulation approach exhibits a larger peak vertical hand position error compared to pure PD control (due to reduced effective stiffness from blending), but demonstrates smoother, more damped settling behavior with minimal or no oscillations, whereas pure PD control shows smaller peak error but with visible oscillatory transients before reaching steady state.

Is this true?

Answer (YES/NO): YES